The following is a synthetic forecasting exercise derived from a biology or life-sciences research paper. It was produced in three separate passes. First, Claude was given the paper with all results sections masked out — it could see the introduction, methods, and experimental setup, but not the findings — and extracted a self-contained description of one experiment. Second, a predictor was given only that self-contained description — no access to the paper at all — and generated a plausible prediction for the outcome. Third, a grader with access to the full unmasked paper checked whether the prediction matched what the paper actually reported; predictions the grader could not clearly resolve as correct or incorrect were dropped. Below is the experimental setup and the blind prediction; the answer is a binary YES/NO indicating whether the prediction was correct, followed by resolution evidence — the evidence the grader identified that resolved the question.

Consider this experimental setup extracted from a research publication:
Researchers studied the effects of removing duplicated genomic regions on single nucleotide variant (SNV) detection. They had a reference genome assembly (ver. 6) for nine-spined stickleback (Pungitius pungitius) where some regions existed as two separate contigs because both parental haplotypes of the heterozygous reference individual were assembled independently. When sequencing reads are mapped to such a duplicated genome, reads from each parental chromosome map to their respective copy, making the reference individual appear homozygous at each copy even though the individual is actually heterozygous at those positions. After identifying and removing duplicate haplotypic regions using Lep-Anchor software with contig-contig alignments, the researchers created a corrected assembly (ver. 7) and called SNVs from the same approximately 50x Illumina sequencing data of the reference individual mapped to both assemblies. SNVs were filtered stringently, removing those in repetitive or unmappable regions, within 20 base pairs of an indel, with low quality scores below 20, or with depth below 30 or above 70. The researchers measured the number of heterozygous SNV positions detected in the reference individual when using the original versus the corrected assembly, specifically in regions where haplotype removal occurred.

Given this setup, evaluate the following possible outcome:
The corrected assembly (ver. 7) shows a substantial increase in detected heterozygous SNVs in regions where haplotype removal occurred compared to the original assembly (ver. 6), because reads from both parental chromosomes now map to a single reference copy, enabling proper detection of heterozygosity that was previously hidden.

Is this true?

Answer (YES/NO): YES